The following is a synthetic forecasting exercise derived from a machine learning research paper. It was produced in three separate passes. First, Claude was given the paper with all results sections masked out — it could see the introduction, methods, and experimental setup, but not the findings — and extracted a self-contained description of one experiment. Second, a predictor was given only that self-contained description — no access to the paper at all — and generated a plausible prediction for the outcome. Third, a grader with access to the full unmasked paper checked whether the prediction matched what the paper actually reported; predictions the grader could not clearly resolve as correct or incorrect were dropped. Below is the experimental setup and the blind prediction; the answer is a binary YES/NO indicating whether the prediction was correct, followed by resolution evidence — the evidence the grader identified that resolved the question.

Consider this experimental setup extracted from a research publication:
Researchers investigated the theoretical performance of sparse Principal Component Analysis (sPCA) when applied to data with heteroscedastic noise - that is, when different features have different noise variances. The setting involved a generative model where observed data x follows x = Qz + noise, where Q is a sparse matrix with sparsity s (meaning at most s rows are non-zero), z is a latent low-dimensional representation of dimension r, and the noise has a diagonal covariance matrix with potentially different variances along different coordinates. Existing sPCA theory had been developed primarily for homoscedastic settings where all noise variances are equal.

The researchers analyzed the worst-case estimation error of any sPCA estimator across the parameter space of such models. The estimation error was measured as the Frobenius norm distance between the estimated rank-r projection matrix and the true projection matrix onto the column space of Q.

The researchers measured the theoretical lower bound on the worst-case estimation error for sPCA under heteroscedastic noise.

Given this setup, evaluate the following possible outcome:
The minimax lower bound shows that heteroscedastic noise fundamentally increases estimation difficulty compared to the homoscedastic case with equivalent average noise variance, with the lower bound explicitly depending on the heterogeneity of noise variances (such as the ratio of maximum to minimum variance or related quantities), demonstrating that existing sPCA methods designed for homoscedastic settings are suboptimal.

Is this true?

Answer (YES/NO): NO